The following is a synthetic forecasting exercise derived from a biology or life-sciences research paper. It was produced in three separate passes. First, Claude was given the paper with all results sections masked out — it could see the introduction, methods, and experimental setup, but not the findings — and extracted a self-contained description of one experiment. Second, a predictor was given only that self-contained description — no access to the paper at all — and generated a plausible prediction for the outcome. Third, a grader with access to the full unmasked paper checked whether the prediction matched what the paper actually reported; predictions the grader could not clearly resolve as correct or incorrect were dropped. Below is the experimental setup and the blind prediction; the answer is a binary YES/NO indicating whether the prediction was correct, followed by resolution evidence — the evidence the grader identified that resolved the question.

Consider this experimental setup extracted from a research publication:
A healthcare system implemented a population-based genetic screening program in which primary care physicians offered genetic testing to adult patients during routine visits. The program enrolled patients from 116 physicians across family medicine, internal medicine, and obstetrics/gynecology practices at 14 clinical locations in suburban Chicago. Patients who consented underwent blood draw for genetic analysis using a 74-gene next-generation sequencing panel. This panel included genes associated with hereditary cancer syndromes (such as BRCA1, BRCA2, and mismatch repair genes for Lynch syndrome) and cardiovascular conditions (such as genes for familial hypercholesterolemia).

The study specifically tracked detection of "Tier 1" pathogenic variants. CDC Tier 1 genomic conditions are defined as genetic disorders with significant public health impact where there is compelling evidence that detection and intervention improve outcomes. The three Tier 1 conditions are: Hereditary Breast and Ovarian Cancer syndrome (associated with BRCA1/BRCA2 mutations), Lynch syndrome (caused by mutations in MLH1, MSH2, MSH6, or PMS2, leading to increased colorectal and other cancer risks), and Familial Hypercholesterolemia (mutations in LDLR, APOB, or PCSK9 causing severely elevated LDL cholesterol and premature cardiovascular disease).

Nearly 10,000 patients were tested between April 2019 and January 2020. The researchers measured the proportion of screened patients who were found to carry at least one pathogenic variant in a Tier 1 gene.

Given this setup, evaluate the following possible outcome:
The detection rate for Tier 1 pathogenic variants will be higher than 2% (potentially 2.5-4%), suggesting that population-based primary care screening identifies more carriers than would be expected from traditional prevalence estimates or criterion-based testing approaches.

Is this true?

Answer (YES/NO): NO